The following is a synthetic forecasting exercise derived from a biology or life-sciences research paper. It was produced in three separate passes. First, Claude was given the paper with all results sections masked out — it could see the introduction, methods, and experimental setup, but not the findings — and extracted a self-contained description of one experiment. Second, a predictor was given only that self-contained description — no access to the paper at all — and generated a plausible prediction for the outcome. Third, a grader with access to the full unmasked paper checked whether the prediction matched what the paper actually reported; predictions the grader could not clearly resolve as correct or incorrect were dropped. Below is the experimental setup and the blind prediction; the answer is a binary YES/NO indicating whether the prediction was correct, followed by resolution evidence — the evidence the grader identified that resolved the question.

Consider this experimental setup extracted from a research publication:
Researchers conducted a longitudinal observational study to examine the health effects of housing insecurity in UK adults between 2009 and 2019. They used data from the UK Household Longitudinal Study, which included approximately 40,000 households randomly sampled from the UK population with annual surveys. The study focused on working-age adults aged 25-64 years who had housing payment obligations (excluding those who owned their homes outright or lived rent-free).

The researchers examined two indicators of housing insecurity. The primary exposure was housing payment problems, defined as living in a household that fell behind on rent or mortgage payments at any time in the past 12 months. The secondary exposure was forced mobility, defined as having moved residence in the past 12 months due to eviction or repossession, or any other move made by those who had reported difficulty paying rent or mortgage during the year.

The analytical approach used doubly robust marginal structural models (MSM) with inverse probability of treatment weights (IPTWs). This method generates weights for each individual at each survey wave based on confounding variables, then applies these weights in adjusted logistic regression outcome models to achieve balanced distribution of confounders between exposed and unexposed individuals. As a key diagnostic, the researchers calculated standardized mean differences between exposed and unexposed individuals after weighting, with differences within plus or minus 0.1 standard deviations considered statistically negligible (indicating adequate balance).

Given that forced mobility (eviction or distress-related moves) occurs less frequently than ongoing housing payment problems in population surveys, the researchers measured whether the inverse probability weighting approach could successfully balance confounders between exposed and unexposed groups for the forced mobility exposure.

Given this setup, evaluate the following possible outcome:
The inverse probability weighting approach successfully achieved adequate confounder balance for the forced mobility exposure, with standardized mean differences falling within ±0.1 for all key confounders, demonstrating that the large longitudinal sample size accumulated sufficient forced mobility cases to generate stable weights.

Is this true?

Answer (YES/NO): NO